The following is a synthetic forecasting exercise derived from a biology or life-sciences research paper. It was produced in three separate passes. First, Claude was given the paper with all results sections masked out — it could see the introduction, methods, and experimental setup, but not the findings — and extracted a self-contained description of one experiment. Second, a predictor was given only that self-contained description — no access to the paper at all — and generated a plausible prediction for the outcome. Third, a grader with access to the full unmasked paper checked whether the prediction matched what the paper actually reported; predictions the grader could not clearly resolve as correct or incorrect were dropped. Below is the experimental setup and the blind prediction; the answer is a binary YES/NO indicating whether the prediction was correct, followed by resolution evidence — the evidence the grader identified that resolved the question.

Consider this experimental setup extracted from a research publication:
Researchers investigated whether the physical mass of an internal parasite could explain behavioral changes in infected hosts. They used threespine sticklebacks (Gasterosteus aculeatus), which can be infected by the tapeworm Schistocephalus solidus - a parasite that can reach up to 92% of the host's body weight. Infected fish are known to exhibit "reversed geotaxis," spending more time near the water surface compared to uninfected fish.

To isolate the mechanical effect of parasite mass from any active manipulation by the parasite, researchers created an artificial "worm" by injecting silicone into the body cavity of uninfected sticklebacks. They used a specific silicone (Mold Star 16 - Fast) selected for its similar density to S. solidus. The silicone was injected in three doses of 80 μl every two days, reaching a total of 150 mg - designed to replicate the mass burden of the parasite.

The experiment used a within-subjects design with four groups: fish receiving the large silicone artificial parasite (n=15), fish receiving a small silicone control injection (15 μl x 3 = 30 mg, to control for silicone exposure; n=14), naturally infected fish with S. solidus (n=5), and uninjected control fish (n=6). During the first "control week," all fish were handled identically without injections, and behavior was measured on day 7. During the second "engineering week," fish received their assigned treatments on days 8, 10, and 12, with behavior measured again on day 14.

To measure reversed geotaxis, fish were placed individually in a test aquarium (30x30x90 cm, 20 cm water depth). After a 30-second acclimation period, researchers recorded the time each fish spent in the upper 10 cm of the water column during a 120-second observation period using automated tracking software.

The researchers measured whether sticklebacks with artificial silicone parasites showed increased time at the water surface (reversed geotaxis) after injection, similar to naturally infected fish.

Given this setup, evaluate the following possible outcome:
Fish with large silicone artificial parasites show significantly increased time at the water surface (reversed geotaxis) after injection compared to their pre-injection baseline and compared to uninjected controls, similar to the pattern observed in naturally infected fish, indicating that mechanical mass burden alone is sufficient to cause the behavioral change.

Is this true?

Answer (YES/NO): NO